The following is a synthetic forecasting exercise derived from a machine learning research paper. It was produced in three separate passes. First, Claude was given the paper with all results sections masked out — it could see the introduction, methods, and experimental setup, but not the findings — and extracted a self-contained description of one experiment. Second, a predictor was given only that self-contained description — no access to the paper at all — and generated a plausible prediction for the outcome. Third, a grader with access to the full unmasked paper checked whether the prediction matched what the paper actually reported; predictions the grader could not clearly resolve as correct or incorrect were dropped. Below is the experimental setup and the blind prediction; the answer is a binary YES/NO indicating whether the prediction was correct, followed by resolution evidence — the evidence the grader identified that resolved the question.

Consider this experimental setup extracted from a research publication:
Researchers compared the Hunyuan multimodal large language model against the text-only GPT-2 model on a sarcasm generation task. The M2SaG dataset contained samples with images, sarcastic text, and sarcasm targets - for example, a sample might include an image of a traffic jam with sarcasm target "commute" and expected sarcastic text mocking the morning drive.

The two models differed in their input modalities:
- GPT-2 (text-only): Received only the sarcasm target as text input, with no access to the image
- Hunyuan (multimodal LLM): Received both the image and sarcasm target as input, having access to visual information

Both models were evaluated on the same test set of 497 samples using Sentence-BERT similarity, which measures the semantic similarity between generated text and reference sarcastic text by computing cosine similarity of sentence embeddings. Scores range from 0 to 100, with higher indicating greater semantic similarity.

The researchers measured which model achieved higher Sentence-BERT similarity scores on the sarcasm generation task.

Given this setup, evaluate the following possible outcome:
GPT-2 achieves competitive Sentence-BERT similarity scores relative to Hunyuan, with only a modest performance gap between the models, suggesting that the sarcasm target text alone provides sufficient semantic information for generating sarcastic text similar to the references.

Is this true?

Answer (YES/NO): NO